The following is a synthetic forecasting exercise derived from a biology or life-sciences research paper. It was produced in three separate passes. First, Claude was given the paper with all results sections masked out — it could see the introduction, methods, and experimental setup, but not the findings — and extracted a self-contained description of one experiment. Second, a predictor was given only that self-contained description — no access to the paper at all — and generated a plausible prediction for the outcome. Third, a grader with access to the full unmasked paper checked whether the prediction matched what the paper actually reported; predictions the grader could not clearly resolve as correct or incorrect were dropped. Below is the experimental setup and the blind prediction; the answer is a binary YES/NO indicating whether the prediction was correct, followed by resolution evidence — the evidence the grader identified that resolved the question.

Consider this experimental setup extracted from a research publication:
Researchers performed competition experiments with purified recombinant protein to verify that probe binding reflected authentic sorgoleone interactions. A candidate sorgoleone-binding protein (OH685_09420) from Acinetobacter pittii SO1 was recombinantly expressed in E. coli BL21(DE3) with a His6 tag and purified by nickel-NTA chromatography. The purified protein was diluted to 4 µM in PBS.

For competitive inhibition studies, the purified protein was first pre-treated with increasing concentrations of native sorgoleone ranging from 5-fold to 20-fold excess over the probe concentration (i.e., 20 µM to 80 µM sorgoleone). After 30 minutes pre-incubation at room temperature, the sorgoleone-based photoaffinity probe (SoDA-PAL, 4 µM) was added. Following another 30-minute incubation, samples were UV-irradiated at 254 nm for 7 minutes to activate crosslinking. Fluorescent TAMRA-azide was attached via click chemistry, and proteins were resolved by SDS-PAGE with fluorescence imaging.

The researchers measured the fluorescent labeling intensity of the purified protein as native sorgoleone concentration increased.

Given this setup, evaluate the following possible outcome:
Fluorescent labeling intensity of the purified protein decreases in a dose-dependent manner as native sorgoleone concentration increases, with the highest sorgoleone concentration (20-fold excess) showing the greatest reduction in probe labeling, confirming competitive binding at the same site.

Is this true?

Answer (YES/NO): YES